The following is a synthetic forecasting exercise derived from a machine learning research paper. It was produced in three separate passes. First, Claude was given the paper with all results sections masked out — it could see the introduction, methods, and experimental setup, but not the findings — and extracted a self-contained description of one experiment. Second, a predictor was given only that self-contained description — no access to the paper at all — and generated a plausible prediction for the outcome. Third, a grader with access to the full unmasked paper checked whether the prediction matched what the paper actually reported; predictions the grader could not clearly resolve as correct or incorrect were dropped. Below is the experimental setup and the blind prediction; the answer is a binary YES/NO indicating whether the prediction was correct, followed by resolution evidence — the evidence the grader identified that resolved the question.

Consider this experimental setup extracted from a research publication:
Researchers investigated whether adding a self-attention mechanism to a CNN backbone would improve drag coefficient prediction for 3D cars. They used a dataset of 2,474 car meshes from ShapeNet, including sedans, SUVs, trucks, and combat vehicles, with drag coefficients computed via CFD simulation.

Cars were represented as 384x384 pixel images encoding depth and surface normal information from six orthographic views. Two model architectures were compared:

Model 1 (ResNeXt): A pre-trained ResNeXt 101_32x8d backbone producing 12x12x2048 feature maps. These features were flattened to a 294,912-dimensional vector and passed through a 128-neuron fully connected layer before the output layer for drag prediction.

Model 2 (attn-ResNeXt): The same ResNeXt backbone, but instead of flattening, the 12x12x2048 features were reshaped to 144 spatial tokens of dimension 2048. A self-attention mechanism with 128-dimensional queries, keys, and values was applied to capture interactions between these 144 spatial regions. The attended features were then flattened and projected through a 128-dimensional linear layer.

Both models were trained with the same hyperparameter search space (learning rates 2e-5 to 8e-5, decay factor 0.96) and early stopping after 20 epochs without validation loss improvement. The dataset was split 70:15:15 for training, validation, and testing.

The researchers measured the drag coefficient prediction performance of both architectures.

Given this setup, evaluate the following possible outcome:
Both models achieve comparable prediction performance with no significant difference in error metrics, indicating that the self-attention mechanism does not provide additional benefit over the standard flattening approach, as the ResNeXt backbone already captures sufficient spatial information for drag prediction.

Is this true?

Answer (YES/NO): NO